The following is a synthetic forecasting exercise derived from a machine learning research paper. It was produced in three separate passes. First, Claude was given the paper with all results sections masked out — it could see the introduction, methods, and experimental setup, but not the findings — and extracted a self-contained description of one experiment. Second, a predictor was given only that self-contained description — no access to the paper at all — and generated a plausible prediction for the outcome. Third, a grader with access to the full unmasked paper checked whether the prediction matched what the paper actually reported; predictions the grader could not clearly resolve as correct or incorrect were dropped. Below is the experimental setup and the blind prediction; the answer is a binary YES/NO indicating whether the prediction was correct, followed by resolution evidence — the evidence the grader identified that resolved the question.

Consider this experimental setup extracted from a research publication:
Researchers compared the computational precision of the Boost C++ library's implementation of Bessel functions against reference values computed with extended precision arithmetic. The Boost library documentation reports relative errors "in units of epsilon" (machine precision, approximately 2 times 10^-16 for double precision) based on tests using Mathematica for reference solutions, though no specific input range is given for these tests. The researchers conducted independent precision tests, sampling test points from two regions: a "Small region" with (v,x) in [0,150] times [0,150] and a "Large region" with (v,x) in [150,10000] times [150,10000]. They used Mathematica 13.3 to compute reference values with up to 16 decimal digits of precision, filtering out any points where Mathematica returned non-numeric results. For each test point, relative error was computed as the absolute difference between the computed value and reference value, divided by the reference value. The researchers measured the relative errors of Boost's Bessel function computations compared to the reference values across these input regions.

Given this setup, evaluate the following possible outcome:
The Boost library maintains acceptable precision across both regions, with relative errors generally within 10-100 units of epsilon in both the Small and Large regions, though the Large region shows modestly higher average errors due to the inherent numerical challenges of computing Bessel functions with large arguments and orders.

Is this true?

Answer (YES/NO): NO